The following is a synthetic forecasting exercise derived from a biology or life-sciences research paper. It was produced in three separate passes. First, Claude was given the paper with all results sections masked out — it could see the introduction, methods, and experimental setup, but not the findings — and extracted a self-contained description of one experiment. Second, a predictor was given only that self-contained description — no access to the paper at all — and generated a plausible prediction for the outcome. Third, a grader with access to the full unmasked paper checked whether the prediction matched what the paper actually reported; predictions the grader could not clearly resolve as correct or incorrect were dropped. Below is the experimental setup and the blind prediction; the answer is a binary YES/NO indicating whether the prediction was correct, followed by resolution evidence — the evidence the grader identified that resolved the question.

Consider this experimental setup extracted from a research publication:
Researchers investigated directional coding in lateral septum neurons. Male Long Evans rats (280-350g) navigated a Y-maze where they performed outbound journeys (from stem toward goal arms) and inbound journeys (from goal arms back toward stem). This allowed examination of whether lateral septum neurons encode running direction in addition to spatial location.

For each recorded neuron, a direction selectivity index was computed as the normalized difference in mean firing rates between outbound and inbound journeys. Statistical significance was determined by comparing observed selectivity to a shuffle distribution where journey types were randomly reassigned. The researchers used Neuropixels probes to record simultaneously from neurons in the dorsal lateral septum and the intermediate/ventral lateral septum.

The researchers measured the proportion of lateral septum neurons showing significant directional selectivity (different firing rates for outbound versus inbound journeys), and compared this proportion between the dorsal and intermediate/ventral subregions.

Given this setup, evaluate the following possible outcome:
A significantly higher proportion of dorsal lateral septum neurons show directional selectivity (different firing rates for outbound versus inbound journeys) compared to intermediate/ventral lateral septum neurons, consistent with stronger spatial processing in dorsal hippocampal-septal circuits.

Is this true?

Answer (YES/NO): YES